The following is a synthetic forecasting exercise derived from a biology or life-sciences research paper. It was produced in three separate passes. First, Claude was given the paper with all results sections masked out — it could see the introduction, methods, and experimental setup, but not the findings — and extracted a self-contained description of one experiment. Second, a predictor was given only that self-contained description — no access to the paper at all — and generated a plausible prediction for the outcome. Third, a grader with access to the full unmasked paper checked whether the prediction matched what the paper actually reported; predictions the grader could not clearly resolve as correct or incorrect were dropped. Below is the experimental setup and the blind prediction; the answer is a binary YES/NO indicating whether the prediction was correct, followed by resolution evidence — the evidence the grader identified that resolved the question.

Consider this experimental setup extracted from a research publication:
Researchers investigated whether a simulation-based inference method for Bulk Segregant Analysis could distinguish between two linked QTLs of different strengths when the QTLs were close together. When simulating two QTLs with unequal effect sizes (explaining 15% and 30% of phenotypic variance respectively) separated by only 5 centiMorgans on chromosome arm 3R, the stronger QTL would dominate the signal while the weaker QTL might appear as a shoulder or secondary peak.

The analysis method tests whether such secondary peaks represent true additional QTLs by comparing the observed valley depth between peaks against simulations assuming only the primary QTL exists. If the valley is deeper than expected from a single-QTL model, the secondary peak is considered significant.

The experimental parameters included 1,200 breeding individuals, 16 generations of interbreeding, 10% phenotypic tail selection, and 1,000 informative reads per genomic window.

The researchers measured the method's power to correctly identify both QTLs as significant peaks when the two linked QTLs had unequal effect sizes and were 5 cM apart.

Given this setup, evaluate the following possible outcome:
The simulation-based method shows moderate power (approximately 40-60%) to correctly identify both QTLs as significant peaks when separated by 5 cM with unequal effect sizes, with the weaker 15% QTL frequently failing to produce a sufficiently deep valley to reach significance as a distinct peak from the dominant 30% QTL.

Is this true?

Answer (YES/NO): NO